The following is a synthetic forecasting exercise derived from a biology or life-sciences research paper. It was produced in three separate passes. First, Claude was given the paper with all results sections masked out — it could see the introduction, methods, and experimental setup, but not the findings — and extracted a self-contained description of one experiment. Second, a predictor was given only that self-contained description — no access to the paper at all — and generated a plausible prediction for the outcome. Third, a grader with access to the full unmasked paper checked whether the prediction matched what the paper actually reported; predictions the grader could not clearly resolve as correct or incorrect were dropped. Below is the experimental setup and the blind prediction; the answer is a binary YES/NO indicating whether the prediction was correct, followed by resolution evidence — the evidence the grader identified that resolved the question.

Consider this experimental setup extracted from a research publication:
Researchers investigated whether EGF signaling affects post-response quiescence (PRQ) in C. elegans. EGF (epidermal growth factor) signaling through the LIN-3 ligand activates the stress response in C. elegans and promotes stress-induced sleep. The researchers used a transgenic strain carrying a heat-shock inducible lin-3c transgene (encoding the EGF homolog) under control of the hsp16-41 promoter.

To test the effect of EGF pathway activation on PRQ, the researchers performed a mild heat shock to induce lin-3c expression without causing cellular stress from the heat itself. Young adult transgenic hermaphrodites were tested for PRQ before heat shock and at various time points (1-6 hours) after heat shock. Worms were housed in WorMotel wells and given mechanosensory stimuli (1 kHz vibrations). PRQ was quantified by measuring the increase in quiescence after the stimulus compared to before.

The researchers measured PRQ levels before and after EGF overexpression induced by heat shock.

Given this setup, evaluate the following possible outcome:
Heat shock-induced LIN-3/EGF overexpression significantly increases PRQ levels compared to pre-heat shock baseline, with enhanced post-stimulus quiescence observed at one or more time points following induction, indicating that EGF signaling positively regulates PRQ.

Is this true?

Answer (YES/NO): YES